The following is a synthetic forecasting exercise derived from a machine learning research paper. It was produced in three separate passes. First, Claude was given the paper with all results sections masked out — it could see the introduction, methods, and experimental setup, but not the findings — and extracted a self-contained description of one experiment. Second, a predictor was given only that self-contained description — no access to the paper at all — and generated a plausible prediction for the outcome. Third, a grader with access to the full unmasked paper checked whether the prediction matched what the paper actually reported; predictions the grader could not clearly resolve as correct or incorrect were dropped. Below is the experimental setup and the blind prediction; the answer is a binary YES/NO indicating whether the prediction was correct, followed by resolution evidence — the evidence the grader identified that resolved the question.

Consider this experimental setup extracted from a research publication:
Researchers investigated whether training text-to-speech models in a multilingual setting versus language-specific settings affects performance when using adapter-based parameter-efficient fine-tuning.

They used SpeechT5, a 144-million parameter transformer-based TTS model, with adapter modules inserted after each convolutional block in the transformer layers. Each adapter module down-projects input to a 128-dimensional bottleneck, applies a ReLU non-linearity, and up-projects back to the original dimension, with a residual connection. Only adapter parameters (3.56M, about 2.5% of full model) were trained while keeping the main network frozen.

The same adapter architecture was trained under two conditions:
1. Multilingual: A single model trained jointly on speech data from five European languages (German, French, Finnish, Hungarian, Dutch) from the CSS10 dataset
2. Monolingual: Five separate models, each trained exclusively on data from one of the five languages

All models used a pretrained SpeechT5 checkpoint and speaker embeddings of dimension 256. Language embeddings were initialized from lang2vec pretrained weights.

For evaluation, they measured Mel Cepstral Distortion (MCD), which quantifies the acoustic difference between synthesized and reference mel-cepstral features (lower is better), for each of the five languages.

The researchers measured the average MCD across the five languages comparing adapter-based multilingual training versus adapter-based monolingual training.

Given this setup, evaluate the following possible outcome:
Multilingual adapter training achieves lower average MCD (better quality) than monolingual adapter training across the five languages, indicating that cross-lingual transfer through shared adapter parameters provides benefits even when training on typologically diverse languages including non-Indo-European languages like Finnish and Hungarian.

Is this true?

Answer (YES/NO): NO